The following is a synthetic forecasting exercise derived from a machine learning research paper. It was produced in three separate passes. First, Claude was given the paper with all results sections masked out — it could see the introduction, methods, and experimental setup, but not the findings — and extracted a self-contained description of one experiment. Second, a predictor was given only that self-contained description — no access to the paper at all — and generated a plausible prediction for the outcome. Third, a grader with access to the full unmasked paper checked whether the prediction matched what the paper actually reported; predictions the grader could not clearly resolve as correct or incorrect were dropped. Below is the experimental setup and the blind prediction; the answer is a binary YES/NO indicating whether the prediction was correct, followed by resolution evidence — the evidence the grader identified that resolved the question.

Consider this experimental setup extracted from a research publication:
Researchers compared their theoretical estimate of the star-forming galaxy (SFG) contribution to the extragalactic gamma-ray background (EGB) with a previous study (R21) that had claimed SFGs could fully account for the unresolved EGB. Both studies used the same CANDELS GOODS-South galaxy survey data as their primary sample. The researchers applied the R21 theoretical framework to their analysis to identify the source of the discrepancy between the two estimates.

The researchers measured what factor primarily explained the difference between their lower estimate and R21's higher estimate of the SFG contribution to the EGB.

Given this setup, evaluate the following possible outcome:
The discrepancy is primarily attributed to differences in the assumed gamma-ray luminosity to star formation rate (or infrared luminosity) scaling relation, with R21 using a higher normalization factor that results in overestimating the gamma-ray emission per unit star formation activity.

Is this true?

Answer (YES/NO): NO